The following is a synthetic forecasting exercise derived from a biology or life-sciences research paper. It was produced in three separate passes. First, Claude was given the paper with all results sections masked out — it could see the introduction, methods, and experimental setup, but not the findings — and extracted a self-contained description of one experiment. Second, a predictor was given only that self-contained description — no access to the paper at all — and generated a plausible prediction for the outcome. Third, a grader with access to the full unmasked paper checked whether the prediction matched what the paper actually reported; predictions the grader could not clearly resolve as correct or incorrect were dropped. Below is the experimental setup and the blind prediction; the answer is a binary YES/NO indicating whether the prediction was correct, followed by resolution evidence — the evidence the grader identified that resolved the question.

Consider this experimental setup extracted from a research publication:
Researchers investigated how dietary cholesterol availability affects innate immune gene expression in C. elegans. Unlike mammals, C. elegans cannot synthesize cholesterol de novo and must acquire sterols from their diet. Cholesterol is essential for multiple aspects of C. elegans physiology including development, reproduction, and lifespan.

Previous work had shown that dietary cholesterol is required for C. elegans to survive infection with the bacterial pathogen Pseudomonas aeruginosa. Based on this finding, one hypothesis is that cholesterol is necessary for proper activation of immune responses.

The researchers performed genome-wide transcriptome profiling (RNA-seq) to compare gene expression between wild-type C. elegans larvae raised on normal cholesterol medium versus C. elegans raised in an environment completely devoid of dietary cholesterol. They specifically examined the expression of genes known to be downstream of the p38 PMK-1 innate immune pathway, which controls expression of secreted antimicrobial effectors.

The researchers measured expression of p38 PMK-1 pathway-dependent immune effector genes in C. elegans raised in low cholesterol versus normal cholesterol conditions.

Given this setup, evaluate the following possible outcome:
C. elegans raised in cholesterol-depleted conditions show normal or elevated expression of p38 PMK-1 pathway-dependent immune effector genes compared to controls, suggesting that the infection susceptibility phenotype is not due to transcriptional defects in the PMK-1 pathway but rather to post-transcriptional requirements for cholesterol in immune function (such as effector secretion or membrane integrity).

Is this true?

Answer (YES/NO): YES